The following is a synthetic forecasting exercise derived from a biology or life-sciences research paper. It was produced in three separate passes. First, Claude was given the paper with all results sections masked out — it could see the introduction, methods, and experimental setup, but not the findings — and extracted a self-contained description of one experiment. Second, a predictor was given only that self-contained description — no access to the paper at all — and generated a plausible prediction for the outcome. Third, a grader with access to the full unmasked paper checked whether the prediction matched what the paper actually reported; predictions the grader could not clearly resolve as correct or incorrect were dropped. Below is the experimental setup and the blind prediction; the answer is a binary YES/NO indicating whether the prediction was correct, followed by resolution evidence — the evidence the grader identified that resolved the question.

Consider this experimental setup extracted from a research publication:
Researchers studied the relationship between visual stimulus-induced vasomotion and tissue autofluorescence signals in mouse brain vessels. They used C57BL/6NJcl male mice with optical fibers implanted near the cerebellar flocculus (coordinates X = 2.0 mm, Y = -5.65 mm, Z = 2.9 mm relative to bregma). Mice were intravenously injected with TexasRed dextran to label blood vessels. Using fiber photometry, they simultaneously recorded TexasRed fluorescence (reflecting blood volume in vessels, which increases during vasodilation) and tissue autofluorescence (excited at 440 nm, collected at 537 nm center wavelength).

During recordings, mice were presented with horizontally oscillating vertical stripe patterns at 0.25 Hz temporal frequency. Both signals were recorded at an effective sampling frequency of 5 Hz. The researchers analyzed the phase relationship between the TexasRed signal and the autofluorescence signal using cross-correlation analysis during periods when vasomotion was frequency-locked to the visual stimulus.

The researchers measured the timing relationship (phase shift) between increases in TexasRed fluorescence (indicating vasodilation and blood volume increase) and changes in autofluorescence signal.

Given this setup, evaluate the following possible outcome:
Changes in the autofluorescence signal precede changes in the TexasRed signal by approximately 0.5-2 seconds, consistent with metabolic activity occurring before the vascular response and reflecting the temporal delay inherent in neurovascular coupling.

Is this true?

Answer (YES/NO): NO